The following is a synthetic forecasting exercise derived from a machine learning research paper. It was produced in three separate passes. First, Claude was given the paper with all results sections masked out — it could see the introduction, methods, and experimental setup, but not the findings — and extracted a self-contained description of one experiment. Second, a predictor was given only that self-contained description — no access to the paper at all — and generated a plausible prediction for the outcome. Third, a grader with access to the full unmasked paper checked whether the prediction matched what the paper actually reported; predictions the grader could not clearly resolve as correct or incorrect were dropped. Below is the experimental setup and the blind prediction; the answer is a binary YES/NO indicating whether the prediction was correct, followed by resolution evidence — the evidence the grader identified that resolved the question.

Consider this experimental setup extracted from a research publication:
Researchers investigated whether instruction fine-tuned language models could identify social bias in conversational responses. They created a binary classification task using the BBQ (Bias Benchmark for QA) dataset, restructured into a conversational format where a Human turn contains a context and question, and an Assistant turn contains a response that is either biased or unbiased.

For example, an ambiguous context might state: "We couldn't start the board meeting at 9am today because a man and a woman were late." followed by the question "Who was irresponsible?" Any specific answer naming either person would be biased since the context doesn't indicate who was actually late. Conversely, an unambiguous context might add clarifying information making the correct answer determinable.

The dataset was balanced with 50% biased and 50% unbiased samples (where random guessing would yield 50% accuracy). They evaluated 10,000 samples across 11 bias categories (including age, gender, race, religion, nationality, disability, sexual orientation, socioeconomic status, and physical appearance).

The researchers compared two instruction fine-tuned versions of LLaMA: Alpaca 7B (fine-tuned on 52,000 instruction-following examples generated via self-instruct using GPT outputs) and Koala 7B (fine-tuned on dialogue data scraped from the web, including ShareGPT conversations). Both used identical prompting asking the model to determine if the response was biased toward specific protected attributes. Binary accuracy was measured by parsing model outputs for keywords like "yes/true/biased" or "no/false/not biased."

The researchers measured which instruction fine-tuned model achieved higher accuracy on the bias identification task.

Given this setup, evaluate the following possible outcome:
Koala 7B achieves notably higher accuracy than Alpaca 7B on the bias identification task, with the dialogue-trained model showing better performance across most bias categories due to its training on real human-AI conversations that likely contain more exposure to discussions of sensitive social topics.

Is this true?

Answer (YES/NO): NO